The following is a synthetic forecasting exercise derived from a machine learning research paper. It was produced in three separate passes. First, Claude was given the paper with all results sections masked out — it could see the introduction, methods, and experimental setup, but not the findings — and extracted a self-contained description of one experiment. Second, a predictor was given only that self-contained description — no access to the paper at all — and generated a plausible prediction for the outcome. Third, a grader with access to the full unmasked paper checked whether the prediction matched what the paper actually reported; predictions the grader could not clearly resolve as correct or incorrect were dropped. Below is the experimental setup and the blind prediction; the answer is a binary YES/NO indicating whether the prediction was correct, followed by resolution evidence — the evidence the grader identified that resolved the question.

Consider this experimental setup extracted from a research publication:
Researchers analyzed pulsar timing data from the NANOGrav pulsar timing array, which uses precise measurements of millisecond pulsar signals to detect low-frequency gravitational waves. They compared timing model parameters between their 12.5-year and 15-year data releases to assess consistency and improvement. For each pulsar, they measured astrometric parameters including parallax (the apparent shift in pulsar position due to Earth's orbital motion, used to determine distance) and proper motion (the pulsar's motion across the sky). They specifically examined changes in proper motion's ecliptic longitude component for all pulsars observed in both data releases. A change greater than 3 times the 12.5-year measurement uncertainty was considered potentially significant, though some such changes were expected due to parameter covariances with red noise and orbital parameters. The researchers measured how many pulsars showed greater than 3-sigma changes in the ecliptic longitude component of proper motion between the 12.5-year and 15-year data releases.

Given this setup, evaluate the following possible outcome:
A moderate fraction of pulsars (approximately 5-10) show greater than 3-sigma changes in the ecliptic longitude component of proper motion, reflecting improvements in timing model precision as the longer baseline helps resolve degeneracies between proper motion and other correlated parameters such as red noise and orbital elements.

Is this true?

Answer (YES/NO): NO